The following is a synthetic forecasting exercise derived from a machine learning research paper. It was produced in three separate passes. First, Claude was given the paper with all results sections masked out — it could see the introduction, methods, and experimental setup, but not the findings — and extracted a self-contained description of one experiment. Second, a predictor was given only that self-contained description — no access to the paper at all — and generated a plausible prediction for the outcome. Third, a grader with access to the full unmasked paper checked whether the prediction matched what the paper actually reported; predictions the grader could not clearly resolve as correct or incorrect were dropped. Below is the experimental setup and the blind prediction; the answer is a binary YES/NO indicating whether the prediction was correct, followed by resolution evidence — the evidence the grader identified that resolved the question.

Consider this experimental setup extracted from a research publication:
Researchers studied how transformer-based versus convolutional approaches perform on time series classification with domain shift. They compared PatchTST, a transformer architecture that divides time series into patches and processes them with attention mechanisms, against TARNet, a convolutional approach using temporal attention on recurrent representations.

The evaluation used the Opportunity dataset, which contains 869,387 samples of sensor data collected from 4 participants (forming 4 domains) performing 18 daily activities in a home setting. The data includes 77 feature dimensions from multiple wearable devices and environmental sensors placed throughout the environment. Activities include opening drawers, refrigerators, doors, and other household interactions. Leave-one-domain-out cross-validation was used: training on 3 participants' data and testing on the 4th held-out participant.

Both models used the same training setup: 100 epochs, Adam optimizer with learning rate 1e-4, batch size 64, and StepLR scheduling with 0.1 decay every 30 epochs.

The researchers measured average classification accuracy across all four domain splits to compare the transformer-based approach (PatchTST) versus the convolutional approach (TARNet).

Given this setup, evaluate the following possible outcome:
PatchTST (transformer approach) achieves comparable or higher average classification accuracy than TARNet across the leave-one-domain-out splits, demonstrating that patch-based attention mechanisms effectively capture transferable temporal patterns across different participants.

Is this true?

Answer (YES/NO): YES